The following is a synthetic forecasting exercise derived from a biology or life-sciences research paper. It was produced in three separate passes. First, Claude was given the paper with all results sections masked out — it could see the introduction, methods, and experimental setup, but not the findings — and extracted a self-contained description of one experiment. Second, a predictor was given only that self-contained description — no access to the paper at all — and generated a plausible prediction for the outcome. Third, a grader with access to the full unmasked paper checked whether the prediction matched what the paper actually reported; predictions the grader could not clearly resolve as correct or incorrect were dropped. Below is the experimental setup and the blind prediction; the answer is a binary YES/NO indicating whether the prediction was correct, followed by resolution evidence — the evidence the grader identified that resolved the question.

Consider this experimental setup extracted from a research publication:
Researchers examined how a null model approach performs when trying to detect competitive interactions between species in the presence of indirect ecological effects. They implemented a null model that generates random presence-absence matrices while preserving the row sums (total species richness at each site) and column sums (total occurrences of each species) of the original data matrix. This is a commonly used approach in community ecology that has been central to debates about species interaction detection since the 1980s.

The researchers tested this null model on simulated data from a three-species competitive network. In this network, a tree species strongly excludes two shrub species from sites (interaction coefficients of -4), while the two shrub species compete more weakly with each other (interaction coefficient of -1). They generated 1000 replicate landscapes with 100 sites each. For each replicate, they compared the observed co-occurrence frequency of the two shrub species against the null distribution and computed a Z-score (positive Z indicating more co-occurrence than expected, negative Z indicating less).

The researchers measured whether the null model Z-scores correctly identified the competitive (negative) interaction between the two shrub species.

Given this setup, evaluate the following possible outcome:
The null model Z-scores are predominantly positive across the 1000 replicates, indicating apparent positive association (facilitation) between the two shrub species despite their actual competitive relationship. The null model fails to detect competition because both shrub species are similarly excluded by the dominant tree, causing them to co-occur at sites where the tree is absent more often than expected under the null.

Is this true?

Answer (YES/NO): YES